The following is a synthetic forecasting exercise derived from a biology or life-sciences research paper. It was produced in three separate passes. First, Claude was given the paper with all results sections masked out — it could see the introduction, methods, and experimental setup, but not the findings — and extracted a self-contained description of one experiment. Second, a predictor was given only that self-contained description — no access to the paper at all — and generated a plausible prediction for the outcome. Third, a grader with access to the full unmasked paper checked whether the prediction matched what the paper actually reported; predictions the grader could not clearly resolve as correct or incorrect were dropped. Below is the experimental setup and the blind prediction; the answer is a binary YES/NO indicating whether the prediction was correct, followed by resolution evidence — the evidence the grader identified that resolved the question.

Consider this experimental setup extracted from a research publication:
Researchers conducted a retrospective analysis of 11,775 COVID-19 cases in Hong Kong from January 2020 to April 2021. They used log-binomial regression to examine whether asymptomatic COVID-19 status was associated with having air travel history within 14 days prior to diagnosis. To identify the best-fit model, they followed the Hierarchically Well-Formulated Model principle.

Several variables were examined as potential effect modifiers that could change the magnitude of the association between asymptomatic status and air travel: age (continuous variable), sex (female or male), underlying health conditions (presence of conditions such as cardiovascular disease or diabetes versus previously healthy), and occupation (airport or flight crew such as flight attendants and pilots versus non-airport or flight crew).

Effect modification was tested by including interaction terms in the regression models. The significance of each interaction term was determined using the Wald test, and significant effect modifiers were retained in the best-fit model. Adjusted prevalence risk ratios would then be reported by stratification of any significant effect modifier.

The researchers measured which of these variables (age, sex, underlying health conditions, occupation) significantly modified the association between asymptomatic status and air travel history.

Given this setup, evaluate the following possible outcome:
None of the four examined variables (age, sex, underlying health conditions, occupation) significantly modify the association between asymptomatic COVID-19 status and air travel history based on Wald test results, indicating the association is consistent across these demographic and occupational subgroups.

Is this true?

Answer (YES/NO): NO